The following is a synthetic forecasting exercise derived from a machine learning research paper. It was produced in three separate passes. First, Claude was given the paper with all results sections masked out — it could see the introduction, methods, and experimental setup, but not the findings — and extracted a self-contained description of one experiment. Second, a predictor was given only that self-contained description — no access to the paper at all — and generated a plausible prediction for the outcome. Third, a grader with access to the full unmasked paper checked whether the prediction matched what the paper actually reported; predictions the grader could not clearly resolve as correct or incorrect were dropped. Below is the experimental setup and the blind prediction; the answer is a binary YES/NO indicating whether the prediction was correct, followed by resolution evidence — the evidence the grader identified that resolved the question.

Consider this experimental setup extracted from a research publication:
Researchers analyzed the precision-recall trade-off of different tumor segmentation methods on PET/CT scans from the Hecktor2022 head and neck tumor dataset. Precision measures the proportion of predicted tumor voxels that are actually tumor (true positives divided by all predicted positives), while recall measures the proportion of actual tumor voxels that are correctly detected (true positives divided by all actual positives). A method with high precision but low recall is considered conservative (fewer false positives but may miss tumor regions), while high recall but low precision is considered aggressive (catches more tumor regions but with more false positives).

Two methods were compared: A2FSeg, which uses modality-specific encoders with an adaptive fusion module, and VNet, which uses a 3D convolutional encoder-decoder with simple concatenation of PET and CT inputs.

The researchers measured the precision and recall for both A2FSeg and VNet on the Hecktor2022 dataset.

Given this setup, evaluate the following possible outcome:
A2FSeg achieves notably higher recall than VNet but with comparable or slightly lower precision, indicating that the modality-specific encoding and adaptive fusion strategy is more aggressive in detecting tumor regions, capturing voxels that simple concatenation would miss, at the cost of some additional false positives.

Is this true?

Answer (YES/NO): NO